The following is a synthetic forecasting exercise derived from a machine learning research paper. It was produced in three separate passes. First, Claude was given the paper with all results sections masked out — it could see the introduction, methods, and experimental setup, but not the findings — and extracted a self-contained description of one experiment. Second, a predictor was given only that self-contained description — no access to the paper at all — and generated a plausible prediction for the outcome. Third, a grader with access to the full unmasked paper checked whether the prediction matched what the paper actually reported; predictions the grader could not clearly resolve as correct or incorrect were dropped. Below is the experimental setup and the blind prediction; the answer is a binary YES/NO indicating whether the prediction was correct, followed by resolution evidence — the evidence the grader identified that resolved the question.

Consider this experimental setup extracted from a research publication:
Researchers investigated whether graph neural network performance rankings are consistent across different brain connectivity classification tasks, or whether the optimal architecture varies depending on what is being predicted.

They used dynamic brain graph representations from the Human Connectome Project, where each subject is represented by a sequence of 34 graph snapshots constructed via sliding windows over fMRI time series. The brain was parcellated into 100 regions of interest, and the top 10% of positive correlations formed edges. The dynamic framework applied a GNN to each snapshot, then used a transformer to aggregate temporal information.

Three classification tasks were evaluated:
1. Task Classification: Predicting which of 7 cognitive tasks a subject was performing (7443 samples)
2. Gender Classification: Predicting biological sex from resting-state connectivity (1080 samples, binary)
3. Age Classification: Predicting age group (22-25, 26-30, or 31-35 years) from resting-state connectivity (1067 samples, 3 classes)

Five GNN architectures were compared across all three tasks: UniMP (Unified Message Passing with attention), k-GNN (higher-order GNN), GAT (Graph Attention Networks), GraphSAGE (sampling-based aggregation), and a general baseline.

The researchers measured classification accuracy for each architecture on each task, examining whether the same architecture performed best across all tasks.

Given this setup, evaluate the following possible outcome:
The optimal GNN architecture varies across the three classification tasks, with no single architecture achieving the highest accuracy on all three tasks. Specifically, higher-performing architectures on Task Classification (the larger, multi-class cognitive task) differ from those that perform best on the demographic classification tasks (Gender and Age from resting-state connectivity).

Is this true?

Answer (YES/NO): YES